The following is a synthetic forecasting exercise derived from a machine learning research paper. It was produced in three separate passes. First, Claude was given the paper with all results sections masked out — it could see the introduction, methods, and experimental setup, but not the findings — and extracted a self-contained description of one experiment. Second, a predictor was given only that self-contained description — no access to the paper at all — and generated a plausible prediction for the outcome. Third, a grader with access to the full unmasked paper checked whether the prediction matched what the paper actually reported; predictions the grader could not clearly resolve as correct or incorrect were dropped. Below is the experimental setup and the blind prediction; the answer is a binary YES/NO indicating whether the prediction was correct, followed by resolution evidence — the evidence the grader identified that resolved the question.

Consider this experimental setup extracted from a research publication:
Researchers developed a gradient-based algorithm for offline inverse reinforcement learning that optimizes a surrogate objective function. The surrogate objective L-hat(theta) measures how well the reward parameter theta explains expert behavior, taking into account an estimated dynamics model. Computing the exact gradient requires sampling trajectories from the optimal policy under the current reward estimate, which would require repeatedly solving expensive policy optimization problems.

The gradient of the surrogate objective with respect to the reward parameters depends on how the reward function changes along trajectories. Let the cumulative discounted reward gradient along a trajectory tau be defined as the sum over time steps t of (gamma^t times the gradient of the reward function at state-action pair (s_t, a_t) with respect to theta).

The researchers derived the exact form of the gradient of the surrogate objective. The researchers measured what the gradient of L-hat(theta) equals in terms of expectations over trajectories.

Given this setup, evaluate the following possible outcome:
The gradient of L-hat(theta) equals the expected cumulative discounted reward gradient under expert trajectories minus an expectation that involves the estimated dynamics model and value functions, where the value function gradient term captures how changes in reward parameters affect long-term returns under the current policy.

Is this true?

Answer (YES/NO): NO